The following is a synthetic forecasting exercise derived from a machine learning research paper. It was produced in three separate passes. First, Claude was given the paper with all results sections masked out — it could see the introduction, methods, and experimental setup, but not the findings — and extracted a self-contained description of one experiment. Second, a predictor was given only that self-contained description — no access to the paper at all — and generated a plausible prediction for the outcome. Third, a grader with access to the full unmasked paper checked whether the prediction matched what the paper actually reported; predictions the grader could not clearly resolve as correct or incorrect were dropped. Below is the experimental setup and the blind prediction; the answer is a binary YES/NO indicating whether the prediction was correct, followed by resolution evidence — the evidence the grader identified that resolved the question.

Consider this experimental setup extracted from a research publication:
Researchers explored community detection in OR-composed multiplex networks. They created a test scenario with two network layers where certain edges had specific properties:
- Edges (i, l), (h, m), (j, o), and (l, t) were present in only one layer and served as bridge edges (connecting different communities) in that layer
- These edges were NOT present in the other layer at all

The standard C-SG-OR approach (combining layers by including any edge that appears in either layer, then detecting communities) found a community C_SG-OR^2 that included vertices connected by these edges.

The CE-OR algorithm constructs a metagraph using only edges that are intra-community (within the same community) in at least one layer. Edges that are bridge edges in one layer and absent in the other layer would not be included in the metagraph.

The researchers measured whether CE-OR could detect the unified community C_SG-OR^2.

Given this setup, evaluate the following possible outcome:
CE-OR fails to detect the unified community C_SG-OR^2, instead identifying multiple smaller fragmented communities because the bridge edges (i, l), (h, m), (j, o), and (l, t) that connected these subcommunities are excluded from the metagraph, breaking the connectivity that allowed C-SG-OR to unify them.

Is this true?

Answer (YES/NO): YES